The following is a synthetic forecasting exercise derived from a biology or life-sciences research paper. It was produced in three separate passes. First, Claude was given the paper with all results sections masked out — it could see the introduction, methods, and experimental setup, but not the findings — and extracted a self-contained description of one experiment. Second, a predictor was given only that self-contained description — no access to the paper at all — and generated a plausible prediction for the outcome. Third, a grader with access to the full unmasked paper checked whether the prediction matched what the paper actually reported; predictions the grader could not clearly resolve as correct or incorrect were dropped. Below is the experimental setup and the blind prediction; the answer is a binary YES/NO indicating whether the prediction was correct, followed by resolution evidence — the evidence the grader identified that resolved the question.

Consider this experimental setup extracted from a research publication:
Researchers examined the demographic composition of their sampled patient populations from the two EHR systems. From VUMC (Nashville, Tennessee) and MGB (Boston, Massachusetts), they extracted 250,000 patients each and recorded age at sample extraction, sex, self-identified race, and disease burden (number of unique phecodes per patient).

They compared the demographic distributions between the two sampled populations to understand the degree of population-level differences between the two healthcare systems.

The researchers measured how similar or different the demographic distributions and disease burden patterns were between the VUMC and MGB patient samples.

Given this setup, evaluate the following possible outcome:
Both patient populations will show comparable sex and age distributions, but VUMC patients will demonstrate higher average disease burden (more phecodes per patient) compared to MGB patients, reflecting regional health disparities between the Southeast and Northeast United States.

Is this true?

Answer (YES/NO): NO